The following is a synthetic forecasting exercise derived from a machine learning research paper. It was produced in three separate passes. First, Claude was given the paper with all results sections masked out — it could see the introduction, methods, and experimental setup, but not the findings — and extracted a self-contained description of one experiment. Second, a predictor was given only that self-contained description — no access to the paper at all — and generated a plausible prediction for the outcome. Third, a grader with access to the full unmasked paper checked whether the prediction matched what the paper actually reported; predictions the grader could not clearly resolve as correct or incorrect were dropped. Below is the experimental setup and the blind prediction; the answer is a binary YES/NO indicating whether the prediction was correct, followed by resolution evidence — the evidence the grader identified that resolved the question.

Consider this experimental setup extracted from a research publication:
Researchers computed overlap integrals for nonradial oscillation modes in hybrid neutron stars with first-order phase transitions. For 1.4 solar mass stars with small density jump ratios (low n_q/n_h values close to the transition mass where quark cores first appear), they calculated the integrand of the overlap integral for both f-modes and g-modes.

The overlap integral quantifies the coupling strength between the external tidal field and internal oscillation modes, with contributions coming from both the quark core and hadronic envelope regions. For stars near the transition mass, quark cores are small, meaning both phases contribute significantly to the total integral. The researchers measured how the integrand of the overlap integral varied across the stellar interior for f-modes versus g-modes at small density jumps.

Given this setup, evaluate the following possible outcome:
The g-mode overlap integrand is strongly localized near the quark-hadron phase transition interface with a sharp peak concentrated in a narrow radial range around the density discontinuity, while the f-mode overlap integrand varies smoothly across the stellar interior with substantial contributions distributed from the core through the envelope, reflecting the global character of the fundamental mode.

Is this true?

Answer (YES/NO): NO